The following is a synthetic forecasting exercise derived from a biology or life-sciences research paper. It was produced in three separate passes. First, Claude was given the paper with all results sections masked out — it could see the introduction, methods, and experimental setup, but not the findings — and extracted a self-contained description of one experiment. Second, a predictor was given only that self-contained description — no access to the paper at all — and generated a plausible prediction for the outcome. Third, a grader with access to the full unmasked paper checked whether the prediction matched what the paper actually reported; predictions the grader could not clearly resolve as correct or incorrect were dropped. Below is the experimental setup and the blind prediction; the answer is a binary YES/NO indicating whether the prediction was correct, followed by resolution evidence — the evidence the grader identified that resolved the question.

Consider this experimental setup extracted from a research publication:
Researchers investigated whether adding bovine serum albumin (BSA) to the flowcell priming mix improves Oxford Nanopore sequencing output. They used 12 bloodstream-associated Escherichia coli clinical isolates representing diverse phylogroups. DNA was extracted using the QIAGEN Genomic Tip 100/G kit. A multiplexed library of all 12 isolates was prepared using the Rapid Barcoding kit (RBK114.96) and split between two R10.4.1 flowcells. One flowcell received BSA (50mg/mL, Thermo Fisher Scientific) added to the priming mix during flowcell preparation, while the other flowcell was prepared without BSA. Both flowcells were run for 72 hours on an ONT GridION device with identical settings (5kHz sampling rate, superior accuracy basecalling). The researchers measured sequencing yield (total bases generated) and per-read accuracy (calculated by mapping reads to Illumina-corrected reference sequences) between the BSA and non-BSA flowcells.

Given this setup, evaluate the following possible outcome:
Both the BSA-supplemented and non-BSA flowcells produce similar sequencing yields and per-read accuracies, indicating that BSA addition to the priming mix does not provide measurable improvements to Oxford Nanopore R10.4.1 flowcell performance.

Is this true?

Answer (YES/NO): NO